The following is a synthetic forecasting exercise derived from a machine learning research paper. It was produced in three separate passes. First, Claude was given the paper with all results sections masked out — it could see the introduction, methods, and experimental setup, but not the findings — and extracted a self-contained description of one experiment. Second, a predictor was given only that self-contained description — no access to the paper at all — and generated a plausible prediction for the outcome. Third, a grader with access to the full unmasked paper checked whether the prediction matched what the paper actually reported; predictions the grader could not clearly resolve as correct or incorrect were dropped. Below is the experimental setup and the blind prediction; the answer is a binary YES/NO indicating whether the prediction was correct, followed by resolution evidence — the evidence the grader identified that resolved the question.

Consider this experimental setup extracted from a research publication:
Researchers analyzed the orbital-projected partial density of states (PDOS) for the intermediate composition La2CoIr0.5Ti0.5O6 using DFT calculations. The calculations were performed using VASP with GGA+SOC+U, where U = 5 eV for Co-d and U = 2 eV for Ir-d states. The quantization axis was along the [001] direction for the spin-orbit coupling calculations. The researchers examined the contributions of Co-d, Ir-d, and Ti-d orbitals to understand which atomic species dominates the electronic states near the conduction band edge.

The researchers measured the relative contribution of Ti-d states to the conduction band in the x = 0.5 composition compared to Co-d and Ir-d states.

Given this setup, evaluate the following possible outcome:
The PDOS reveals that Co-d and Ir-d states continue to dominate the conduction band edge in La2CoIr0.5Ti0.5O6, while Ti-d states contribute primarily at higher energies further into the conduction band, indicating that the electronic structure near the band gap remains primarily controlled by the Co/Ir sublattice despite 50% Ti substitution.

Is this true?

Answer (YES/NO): NO